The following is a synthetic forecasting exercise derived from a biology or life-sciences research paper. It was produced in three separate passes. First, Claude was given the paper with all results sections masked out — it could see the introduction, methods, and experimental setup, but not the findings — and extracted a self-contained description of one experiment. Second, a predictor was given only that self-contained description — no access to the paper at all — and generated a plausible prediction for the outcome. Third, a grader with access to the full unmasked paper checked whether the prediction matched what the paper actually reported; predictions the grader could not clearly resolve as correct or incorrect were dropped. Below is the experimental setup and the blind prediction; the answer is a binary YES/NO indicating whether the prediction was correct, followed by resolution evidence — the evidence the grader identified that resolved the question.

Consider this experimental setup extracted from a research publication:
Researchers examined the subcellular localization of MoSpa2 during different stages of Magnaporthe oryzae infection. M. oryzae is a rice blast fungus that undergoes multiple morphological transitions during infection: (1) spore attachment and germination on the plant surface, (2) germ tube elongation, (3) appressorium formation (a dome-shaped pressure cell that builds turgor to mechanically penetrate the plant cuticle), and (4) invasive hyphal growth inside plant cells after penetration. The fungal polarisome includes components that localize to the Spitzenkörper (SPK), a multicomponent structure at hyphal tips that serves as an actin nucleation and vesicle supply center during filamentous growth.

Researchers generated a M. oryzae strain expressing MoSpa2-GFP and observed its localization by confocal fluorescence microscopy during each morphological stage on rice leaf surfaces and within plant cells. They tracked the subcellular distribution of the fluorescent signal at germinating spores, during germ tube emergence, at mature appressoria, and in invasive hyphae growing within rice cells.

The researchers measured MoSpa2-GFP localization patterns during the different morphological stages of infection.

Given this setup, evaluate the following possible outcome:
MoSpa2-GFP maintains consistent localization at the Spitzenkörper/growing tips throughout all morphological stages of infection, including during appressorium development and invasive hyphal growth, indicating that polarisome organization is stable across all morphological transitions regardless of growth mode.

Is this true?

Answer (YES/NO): NO